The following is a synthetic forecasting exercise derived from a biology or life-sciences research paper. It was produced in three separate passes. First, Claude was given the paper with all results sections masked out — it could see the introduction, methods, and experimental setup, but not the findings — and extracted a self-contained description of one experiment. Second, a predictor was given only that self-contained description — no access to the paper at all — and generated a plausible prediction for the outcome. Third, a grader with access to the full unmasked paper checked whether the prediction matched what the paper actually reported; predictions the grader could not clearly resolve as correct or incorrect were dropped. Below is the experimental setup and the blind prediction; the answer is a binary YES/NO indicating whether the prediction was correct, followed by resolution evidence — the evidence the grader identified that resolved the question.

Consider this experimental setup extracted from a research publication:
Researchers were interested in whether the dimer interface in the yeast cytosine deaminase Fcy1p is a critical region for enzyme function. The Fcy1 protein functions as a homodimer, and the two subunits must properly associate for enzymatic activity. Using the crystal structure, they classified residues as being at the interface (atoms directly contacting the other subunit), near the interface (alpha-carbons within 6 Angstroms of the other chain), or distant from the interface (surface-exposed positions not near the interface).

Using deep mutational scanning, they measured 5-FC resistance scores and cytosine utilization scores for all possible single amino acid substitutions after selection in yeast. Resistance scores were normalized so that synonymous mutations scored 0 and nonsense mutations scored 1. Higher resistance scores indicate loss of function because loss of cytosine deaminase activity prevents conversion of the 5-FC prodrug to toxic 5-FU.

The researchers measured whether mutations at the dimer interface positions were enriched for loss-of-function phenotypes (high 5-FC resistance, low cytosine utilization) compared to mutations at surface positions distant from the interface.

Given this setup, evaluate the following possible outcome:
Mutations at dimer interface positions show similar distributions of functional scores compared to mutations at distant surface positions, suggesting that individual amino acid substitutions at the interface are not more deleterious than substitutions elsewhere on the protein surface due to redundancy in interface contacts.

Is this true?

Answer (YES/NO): NO